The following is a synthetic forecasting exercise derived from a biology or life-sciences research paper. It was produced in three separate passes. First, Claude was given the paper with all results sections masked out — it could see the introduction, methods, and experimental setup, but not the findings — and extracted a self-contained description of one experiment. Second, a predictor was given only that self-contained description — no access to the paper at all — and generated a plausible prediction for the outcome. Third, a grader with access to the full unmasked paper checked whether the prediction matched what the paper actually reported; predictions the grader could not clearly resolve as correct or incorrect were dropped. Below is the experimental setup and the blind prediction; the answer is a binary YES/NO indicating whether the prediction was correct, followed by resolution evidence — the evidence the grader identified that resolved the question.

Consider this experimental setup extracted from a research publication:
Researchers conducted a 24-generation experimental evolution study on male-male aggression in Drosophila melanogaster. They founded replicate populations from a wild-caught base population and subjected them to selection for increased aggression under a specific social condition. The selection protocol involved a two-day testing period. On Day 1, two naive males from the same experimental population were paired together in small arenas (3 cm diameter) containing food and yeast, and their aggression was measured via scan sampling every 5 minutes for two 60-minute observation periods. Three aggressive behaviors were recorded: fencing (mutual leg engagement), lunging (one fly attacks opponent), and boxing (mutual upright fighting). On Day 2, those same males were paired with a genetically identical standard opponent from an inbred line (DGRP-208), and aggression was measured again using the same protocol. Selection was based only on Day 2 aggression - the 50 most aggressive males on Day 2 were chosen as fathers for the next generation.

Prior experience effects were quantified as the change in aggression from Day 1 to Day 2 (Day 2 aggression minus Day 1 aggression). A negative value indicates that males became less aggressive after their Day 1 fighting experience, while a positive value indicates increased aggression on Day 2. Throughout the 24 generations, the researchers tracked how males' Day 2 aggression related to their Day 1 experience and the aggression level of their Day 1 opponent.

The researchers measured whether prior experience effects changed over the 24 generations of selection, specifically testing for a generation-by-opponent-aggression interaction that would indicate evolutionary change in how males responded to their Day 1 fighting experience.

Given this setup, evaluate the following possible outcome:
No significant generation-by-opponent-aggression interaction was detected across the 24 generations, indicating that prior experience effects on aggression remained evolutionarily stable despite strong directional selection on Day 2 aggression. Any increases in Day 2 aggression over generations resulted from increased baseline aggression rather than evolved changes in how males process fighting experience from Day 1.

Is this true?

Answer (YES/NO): NO